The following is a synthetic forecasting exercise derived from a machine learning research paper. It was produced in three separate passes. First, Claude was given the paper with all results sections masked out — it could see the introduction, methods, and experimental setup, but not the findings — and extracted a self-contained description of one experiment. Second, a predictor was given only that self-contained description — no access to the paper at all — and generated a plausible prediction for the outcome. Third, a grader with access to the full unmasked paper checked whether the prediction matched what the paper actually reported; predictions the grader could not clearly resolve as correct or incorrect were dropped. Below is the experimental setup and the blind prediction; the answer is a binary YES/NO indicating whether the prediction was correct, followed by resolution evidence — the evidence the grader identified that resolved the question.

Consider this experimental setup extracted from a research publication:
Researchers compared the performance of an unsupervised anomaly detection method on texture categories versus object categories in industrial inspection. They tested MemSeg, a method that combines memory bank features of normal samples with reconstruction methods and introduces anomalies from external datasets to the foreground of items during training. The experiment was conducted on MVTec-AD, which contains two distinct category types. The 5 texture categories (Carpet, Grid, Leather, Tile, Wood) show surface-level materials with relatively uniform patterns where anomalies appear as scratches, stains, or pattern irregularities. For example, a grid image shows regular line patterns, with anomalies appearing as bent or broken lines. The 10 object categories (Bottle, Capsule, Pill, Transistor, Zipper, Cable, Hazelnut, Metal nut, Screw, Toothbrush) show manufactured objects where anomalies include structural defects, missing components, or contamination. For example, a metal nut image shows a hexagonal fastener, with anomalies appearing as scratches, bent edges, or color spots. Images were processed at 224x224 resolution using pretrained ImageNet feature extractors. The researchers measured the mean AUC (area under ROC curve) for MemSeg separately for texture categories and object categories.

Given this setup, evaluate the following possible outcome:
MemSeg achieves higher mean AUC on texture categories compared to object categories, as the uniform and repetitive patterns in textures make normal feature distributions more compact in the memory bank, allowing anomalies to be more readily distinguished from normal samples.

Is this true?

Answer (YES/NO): YES